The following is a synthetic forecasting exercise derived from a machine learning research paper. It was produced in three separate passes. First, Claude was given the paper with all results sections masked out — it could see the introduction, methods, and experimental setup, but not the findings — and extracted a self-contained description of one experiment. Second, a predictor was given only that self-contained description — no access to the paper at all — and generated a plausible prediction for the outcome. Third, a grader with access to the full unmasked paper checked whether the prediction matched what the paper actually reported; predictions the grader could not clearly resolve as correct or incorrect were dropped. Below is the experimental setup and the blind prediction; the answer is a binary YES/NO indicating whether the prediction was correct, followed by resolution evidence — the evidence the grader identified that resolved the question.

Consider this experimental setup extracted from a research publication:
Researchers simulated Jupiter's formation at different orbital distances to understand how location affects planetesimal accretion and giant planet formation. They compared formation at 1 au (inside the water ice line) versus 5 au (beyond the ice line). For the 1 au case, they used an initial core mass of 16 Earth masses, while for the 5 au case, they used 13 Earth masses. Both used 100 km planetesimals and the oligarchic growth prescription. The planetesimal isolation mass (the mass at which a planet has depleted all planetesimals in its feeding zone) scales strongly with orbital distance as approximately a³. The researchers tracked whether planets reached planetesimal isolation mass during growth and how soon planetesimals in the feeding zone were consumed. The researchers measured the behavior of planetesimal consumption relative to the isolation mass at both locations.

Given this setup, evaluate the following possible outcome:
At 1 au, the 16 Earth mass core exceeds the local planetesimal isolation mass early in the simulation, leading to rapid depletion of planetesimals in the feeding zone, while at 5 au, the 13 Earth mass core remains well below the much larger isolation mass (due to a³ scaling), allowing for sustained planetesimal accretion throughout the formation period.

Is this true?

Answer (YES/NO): YES